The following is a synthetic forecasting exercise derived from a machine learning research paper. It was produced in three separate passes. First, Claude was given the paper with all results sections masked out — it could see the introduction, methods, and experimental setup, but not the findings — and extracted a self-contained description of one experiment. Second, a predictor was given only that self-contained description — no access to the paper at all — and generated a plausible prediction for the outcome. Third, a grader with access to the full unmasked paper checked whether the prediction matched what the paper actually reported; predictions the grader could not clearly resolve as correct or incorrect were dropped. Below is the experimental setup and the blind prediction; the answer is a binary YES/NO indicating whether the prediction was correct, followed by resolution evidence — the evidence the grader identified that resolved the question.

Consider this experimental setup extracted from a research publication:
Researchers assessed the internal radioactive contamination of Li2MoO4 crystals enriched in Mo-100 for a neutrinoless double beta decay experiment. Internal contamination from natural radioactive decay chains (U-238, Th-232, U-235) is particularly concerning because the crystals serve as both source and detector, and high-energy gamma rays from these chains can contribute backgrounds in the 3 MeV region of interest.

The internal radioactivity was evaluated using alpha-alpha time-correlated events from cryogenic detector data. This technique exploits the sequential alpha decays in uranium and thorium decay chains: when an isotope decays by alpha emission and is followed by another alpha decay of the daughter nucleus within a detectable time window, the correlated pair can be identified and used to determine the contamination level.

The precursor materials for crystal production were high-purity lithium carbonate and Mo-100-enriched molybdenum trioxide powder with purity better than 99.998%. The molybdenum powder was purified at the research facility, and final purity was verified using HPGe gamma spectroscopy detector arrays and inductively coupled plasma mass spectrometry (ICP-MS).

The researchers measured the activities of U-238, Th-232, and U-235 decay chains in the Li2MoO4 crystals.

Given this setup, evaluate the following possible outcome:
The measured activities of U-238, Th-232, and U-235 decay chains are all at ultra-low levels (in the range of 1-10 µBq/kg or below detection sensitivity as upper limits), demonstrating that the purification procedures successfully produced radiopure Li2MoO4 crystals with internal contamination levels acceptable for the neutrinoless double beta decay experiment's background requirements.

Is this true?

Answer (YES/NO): YES